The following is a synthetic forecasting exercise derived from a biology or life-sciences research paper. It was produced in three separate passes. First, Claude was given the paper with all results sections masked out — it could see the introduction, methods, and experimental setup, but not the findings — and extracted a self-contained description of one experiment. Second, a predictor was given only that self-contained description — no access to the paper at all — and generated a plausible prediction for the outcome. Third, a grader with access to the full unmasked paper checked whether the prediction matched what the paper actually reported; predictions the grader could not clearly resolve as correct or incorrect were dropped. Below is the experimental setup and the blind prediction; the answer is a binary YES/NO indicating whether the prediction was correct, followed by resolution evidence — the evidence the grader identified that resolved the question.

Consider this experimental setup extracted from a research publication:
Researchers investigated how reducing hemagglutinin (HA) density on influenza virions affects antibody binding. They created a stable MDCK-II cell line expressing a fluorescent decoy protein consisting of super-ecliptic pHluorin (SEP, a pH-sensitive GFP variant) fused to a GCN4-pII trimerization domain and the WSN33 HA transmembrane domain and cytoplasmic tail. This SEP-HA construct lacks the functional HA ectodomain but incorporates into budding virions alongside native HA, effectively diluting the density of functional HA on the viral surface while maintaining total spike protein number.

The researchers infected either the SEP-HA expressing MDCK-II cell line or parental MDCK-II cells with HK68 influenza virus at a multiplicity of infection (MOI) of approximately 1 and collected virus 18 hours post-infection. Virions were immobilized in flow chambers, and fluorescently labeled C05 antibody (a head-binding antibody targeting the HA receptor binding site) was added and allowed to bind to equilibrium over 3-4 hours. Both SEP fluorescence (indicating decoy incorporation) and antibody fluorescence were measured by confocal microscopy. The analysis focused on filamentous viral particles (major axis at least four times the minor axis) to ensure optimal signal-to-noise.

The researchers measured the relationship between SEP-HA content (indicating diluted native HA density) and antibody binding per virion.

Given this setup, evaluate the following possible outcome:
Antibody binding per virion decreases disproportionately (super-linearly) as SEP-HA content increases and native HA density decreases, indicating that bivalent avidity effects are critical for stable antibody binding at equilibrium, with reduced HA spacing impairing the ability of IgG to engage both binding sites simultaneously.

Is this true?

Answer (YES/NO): NO